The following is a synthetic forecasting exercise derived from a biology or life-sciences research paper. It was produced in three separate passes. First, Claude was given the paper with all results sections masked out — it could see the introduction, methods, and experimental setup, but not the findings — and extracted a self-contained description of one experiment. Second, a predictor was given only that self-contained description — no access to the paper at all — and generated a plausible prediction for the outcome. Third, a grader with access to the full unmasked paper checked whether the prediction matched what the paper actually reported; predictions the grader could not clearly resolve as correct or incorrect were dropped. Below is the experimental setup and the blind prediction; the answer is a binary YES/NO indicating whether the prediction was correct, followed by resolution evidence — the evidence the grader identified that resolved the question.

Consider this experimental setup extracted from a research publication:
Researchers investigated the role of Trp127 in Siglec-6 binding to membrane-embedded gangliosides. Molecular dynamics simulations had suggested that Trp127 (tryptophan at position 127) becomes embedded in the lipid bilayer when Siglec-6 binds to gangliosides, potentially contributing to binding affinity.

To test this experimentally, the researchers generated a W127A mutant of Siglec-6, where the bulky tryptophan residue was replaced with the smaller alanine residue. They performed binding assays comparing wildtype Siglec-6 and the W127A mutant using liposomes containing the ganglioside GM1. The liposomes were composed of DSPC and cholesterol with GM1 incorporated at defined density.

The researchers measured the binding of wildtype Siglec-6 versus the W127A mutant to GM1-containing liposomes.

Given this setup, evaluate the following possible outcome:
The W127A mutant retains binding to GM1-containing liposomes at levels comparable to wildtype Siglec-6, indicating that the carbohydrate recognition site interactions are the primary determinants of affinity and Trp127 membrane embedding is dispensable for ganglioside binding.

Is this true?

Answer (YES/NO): NO